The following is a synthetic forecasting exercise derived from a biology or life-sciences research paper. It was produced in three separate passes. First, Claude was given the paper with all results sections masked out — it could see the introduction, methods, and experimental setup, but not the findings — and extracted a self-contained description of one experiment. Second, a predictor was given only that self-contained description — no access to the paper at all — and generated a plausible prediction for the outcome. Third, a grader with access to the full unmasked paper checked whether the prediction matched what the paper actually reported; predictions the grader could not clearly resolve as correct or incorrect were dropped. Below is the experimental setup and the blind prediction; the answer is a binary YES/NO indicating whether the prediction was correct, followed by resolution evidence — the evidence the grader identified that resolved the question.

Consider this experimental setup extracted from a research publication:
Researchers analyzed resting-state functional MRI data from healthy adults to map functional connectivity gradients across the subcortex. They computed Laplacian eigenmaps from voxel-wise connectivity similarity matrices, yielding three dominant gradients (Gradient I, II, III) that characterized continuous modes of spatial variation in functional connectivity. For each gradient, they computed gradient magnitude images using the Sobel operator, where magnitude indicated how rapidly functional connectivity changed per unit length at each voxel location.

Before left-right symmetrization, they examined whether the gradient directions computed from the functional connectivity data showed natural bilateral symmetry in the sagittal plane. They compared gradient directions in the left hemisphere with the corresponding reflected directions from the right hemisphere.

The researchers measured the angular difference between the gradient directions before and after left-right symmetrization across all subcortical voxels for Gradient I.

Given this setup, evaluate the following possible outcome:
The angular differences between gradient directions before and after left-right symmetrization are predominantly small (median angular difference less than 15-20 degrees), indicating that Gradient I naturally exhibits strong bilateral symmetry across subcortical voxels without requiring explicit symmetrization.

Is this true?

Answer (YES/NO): YES